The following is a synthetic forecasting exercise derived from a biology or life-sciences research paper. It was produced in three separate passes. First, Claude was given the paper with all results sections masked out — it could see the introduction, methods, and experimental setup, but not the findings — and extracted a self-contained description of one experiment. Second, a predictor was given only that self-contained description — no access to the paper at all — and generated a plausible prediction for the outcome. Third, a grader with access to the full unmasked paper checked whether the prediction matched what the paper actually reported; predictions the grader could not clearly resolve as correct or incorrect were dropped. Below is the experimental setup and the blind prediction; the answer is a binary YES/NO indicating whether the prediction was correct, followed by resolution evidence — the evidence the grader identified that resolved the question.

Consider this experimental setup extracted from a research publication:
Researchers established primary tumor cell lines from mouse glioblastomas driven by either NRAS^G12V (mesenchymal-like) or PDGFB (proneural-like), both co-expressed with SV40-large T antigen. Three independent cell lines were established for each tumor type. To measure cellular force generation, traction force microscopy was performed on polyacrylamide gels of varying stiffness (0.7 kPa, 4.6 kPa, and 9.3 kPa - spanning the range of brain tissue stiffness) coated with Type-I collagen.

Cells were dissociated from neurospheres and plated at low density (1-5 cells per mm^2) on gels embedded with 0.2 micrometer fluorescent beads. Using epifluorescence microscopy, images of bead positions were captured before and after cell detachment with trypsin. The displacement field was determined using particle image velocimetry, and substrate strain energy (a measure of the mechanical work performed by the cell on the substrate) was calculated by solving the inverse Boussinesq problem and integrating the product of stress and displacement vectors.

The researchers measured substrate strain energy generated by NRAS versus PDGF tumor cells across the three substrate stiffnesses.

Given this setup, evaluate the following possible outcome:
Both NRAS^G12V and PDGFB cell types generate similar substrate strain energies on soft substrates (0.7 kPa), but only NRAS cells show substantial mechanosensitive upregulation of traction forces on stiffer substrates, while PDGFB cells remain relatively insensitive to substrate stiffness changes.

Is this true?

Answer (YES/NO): NO